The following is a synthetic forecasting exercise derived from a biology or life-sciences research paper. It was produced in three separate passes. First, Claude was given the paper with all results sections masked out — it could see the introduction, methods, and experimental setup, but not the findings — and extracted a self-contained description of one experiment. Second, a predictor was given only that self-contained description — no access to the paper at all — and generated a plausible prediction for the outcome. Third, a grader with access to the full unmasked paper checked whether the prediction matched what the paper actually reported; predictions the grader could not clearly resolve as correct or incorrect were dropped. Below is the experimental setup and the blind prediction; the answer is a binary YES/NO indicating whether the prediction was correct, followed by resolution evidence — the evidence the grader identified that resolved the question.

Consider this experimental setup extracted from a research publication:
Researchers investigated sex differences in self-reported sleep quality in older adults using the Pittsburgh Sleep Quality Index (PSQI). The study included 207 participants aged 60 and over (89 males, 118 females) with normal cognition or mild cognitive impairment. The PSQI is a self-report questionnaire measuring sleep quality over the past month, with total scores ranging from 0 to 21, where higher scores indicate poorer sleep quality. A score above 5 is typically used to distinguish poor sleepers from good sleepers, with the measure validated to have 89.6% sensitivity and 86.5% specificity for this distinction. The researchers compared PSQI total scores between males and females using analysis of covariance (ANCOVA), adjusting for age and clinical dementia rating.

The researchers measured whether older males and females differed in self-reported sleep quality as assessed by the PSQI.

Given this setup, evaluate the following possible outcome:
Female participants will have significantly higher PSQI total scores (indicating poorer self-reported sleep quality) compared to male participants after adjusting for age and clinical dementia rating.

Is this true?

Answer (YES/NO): NO